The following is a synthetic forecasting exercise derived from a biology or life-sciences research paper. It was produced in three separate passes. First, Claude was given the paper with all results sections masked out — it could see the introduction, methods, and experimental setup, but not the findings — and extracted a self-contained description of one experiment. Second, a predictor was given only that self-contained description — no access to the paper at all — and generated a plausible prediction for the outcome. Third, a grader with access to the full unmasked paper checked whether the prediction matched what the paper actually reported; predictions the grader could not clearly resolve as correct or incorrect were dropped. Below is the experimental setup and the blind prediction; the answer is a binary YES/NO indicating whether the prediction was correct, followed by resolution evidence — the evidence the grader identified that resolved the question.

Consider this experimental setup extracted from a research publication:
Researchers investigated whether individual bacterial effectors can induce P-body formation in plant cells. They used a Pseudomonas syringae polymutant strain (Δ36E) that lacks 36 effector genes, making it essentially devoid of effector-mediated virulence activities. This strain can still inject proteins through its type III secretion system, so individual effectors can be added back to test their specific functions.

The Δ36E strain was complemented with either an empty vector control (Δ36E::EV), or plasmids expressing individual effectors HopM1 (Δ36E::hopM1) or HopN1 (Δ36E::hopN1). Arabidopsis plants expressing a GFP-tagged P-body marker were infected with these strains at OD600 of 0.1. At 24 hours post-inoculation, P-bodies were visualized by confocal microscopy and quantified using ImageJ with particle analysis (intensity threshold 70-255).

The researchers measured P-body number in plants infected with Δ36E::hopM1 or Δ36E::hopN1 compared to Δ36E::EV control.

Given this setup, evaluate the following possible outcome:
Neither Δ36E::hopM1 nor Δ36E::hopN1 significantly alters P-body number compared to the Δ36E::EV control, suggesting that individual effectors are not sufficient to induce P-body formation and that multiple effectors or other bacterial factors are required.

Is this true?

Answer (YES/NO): NO